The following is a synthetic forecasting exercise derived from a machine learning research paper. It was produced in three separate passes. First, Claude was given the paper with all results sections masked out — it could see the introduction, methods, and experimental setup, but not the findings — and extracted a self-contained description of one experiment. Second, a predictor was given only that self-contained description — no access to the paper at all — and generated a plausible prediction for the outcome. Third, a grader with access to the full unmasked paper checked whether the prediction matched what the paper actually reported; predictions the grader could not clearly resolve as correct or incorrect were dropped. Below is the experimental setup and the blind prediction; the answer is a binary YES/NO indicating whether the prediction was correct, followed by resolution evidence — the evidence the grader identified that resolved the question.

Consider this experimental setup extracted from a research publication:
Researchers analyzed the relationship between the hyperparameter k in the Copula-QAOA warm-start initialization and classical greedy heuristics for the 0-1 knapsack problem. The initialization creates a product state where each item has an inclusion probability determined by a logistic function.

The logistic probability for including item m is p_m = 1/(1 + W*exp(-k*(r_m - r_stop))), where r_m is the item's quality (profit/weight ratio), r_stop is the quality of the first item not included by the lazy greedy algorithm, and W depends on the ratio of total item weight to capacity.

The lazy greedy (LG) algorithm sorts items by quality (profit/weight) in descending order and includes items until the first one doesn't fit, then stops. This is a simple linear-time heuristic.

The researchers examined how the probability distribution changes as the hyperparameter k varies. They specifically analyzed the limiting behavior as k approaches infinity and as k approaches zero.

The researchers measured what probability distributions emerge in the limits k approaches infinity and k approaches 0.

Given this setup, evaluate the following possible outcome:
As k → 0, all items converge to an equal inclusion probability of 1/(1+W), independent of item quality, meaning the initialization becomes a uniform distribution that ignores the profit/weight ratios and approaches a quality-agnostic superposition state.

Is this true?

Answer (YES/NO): YES